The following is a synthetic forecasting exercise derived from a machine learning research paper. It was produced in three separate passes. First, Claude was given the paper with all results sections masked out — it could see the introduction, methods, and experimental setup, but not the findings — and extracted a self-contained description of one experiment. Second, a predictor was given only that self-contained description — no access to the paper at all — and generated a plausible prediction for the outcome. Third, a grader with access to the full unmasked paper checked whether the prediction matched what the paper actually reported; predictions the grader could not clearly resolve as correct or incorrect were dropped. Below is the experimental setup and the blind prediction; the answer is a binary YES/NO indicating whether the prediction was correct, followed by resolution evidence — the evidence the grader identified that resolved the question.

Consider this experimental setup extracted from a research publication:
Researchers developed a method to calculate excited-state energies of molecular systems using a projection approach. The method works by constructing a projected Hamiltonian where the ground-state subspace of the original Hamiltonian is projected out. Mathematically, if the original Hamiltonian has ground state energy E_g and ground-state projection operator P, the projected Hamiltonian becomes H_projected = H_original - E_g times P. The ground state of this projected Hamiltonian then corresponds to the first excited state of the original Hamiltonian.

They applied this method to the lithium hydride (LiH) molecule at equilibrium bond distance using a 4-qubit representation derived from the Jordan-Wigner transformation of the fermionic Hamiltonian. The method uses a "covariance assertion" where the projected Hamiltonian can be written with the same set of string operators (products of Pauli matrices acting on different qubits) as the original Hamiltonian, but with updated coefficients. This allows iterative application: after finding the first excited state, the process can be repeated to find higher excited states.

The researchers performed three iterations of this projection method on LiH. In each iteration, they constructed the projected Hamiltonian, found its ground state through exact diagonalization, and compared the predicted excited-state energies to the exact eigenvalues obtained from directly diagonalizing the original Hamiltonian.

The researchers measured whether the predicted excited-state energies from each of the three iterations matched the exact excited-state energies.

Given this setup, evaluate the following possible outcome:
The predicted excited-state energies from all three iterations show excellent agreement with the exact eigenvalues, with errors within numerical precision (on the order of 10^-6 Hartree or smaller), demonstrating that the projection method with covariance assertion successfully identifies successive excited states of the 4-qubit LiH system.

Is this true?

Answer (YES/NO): NO